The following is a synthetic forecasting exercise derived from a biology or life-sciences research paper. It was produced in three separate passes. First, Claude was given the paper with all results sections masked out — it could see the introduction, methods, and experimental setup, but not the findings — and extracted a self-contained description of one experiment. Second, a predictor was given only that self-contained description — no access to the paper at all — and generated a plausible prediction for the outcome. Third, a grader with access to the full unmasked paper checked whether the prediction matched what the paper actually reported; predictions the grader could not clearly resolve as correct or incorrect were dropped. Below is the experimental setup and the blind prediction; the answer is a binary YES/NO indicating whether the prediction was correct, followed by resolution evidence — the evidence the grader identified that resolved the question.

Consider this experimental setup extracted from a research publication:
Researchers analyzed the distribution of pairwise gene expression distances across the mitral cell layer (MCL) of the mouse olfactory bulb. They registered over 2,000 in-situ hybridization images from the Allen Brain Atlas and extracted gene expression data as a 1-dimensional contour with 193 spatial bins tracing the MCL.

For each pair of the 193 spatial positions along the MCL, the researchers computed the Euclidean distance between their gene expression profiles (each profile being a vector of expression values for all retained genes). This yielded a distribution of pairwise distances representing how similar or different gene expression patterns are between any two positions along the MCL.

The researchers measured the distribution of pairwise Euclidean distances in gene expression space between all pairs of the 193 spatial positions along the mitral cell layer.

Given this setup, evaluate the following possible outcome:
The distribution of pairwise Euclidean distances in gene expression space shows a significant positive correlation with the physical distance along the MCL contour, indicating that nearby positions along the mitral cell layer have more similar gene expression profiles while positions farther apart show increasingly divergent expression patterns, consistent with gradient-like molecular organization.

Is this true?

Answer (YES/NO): NO